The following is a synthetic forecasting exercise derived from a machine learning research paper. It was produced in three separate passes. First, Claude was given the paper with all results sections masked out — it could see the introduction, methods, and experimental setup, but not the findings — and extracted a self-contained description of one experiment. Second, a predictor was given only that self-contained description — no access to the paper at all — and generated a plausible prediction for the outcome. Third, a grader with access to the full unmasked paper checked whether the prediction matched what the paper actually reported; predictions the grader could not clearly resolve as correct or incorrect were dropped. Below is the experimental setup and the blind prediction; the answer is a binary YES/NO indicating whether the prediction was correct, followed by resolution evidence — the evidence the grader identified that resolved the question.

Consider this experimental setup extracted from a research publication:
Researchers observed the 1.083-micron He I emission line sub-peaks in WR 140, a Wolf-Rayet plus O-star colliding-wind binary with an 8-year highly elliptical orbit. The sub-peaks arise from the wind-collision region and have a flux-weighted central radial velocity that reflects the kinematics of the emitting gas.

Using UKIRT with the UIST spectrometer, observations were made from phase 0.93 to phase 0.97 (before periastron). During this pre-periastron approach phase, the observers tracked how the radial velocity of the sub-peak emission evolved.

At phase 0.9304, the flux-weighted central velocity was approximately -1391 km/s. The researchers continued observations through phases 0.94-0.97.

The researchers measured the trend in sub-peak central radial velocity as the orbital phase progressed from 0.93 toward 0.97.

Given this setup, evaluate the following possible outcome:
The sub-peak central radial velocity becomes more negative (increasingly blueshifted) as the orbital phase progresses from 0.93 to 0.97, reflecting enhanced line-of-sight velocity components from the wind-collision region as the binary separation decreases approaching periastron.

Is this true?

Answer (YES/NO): YES